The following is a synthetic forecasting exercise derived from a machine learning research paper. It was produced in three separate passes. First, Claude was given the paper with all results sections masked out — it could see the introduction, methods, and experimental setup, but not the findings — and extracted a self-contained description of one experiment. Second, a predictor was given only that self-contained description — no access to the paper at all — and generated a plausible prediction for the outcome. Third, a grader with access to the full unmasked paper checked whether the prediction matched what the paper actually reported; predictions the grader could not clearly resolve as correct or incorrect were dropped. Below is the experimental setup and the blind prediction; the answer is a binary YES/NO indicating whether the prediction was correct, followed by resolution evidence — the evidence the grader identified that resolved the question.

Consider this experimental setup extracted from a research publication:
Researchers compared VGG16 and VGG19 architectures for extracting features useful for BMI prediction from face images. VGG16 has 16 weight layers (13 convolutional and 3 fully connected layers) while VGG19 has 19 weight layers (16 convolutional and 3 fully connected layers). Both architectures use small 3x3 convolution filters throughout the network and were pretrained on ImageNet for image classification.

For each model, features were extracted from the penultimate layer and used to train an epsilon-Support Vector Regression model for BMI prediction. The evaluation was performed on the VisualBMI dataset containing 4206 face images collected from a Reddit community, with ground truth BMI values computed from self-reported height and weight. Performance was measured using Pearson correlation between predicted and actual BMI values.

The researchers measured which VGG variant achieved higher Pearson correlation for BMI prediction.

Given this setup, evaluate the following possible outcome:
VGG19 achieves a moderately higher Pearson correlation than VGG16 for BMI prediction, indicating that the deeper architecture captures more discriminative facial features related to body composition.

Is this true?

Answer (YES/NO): NO